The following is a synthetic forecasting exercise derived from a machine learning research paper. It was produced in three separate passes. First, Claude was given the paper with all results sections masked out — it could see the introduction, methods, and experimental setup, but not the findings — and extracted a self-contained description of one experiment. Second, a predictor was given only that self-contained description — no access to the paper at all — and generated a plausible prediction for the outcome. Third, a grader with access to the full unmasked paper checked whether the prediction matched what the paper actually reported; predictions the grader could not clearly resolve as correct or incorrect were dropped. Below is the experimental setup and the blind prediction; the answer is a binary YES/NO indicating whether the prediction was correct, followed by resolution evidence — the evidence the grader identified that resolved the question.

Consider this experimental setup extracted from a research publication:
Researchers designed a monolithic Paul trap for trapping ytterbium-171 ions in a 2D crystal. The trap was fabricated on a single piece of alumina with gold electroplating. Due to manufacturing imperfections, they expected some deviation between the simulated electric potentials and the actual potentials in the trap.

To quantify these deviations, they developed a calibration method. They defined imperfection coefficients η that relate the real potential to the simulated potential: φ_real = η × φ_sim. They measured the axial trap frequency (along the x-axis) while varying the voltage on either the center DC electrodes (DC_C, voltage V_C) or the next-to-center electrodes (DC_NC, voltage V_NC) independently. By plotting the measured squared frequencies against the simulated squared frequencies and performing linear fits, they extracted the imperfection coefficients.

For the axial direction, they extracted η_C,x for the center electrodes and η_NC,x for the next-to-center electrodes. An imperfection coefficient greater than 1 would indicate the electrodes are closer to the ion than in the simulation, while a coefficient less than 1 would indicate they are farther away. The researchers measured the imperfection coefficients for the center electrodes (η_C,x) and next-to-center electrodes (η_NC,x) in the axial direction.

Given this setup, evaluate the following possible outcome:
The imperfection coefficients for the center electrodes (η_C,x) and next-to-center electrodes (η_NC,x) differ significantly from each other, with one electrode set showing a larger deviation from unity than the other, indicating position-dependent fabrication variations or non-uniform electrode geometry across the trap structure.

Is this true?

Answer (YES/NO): YES